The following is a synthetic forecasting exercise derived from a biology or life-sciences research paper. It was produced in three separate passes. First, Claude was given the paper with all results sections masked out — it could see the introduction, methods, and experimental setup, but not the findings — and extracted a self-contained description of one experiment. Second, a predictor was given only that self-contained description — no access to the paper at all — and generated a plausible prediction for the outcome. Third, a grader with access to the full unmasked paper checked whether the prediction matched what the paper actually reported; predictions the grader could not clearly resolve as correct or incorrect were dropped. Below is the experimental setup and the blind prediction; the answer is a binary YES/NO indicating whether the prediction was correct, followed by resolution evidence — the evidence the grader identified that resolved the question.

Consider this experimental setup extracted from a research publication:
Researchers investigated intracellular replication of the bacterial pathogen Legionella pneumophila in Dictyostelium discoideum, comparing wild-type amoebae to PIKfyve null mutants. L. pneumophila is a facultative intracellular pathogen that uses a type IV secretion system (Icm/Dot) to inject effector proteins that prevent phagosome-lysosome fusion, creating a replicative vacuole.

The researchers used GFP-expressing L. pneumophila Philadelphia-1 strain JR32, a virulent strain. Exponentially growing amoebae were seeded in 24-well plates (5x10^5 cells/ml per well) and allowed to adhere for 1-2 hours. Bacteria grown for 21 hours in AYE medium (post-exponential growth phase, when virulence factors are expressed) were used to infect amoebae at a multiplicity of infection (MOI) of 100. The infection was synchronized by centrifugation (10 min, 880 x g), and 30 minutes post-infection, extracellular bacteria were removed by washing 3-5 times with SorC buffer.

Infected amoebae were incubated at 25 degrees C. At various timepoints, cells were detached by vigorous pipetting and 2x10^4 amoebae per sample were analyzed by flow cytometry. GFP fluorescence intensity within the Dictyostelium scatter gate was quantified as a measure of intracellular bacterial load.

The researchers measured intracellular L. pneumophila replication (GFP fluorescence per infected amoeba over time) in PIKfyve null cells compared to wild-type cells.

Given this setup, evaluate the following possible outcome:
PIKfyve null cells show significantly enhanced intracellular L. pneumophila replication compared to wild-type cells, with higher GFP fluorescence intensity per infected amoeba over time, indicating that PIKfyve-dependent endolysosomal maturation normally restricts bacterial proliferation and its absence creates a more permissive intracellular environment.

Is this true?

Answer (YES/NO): YES